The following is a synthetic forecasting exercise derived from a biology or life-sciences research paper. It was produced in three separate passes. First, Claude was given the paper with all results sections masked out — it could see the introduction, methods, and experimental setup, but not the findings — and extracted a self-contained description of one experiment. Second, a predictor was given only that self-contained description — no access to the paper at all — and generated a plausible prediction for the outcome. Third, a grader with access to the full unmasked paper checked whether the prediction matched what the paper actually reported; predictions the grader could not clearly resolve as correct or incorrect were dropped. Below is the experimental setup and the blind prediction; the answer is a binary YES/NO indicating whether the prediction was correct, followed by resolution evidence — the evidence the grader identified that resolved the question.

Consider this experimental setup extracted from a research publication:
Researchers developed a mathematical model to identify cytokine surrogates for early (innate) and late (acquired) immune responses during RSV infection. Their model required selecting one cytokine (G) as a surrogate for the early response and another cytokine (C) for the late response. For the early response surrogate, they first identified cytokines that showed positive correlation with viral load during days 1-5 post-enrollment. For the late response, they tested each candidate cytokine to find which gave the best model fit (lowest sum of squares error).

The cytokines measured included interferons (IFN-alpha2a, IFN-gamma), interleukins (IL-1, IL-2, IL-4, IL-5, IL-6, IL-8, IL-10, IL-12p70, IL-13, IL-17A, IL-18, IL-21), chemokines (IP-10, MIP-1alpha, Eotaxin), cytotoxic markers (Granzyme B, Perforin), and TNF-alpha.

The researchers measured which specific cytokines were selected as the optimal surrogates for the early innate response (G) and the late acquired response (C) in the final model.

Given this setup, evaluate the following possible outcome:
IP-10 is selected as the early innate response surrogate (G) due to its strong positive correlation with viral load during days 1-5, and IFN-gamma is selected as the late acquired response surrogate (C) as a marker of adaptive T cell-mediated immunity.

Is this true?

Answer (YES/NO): NO